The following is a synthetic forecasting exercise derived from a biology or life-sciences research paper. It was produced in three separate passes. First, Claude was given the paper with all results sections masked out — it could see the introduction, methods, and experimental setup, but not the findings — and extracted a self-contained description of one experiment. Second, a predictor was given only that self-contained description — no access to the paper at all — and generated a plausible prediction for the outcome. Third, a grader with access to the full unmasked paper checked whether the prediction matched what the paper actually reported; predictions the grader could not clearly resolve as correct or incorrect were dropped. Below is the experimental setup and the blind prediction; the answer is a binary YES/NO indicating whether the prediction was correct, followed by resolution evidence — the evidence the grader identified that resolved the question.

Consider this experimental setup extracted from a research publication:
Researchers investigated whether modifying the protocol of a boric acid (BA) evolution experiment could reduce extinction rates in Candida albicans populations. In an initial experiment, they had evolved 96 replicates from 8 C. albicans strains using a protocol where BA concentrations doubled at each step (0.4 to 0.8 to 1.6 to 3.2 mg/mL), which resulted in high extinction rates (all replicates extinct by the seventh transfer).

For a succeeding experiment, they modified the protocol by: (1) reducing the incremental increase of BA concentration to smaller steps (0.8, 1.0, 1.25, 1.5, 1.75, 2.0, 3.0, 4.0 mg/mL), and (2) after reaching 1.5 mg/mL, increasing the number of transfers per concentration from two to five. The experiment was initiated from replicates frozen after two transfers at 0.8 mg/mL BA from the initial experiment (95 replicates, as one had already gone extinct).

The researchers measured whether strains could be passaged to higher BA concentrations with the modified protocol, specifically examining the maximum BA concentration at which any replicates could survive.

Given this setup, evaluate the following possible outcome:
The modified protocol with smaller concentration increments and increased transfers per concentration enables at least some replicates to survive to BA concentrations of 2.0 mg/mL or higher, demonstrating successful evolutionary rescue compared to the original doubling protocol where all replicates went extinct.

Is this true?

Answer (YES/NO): YES